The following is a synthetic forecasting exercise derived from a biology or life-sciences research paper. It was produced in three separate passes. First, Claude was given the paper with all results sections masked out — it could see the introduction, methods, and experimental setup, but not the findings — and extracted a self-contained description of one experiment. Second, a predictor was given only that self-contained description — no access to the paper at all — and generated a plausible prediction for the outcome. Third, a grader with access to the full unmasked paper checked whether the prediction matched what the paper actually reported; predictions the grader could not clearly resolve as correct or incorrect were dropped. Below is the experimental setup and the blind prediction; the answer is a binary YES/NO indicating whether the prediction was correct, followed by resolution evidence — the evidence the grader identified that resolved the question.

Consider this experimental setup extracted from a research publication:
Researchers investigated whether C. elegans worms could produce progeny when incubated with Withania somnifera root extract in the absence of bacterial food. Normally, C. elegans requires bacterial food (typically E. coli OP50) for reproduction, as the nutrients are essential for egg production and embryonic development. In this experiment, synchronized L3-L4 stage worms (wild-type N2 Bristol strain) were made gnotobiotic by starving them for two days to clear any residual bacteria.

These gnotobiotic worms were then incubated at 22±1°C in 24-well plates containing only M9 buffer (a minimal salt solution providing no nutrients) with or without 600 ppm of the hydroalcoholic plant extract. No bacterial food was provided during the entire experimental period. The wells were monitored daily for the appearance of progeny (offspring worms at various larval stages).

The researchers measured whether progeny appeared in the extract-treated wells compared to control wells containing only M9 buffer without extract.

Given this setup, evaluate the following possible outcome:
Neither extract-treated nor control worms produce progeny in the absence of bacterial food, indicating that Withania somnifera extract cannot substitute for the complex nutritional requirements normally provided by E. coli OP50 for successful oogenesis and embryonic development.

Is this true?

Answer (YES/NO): NO